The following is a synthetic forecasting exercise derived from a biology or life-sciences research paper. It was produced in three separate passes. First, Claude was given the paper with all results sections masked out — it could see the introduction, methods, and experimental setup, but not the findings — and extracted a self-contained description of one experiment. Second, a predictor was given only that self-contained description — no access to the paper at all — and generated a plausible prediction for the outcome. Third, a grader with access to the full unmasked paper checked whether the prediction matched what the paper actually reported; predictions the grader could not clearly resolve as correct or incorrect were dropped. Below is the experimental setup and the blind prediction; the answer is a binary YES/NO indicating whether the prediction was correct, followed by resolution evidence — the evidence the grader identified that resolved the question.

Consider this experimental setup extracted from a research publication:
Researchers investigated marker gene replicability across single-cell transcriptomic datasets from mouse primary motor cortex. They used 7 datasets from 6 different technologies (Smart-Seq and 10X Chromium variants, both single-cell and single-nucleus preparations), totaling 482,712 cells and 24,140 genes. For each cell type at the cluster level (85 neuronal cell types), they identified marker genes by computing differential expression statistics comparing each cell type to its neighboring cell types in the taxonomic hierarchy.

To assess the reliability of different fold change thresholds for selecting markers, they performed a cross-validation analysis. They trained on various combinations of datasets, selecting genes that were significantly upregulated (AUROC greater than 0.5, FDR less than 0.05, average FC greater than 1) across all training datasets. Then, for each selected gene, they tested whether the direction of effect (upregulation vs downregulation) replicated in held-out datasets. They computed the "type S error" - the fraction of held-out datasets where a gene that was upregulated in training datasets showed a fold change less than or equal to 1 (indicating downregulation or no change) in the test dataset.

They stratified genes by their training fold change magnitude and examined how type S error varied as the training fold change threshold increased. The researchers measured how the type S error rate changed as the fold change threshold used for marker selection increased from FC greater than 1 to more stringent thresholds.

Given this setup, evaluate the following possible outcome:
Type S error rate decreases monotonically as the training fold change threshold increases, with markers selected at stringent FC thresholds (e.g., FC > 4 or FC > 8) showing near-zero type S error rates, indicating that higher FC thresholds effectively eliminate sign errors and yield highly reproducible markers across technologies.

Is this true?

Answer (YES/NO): NO